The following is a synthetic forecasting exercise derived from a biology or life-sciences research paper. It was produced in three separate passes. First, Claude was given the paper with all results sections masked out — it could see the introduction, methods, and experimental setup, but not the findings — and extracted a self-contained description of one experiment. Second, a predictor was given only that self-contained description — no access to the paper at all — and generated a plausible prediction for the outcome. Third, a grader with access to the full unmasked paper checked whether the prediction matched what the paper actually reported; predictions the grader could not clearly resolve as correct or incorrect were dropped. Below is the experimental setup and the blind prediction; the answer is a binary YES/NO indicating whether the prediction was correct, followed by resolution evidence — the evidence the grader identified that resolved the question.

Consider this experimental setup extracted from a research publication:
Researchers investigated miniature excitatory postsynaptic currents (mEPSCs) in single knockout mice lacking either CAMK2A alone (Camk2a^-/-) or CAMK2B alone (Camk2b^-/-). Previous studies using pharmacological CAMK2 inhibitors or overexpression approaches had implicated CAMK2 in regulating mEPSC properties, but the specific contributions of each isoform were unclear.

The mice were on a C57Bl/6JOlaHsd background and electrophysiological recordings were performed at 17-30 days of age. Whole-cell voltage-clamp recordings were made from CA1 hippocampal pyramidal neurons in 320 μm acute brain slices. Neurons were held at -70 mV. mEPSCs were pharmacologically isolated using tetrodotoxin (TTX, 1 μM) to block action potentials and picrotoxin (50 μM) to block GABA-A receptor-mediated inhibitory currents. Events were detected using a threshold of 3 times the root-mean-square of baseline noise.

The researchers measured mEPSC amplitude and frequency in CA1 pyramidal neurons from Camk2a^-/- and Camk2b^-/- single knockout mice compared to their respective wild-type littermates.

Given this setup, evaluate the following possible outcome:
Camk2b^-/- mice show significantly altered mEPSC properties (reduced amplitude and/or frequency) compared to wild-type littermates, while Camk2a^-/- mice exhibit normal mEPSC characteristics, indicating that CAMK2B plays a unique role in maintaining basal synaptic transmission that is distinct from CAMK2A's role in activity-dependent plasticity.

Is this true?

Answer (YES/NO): NO